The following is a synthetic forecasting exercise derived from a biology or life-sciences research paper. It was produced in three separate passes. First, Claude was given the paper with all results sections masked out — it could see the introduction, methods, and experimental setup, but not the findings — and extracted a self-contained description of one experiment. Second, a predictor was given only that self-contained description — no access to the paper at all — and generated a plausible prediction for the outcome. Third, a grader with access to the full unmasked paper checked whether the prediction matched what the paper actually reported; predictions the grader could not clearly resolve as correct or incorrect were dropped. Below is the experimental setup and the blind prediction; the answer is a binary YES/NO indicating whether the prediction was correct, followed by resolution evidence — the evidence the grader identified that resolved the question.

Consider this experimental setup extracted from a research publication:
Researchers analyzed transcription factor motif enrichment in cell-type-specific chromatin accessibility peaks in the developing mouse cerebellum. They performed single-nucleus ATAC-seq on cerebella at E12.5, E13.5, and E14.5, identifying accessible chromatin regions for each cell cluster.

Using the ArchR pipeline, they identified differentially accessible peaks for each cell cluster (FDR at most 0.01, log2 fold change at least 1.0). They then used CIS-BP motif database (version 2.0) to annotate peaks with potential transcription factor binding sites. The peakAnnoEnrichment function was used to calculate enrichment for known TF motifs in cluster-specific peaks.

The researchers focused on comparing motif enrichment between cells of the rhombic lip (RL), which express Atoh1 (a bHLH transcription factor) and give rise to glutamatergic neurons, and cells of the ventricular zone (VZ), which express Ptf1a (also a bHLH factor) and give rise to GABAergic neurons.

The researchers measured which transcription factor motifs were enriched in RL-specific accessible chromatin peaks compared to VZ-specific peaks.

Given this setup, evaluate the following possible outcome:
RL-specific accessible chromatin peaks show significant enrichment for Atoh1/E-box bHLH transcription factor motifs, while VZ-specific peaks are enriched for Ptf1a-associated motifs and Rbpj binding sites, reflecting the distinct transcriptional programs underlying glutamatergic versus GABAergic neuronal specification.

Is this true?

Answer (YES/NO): NO